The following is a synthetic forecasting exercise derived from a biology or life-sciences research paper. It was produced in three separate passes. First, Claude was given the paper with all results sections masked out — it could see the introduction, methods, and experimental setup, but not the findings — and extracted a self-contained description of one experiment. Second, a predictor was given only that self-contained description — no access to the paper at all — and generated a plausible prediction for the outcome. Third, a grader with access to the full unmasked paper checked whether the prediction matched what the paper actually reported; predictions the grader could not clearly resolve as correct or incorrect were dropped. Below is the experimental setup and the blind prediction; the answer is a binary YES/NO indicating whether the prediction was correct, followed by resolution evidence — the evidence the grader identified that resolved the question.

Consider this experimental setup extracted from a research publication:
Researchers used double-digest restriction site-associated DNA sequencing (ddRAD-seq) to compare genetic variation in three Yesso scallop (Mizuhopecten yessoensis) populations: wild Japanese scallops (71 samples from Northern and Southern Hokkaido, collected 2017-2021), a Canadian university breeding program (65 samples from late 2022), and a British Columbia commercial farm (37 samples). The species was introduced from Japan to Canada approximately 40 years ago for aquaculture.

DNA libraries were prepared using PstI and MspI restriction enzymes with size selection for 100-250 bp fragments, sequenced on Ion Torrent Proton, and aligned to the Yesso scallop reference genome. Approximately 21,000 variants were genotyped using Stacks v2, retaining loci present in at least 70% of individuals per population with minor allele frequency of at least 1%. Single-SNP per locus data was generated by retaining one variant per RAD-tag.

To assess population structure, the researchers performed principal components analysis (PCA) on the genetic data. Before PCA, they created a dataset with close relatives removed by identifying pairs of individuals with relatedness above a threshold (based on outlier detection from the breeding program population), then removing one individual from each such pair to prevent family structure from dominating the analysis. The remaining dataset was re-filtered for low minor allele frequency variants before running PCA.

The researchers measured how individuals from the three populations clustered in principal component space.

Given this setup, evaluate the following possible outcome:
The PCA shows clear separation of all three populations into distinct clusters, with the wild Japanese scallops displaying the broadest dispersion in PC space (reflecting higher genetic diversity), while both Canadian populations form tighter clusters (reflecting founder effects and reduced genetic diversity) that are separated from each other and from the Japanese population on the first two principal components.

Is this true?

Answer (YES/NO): NO